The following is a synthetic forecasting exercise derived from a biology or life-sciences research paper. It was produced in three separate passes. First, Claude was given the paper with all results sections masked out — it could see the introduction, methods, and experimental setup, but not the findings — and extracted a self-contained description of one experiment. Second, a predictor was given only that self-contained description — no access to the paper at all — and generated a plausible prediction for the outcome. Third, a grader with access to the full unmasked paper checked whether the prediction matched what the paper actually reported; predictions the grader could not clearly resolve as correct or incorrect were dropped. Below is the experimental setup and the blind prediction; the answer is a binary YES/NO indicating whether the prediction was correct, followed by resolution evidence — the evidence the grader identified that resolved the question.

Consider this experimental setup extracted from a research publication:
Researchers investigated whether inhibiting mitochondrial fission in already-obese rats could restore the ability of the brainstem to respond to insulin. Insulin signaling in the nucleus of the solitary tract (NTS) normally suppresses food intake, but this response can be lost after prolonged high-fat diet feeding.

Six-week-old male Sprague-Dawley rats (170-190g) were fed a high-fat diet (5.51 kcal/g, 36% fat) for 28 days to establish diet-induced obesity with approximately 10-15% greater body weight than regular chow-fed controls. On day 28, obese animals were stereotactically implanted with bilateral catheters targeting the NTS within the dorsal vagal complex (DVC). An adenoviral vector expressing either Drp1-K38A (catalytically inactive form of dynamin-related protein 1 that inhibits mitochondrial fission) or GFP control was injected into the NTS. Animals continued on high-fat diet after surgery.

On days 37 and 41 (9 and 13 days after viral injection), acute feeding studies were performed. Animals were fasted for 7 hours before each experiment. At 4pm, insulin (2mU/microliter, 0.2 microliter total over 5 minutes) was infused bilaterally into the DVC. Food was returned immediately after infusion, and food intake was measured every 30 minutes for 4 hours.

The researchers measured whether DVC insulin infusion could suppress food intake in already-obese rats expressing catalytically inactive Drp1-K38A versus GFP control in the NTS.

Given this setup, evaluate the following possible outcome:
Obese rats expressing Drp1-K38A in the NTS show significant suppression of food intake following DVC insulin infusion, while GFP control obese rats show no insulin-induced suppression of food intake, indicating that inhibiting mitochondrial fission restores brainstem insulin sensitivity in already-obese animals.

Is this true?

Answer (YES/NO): YES